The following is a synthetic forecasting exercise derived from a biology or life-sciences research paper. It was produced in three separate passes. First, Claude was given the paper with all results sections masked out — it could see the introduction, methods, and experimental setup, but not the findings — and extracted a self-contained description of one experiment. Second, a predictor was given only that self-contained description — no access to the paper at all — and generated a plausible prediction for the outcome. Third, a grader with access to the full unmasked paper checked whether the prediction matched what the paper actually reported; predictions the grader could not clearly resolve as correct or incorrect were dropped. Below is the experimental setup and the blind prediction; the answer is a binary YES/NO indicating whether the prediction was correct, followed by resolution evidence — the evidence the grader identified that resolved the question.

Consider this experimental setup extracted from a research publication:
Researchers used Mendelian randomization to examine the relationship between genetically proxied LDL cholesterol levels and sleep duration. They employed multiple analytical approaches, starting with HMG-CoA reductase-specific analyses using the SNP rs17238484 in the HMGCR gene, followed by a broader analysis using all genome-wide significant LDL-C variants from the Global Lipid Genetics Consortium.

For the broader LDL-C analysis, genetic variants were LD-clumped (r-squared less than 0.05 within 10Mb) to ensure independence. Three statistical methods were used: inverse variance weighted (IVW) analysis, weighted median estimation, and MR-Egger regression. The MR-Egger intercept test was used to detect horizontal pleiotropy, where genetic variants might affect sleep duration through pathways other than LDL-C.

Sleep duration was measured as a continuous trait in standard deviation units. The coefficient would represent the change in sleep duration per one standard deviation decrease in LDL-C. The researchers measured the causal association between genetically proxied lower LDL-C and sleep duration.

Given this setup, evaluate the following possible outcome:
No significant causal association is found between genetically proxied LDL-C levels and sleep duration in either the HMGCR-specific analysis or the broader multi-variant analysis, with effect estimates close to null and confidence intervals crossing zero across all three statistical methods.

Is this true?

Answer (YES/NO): NO